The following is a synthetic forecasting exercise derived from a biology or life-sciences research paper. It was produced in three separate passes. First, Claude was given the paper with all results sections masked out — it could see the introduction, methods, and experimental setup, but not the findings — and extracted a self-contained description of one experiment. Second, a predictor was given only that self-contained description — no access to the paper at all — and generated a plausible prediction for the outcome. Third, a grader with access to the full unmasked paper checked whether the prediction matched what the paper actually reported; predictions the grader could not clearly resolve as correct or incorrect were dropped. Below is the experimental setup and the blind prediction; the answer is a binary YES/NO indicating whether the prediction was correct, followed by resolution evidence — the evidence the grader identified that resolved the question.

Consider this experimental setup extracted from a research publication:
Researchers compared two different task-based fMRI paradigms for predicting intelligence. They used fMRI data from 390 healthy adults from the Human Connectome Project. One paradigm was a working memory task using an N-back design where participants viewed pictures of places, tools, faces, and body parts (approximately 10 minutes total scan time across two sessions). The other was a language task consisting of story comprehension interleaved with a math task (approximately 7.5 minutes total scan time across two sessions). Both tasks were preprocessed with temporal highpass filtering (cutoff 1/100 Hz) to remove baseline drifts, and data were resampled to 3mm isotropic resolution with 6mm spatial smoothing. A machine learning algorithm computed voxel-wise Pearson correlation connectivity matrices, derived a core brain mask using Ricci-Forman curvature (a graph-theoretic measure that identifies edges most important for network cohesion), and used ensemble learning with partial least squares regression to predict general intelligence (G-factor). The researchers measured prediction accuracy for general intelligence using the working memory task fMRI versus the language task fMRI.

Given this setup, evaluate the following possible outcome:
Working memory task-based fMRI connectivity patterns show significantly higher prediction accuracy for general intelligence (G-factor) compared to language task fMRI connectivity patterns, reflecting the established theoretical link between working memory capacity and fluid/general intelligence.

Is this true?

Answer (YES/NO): NO